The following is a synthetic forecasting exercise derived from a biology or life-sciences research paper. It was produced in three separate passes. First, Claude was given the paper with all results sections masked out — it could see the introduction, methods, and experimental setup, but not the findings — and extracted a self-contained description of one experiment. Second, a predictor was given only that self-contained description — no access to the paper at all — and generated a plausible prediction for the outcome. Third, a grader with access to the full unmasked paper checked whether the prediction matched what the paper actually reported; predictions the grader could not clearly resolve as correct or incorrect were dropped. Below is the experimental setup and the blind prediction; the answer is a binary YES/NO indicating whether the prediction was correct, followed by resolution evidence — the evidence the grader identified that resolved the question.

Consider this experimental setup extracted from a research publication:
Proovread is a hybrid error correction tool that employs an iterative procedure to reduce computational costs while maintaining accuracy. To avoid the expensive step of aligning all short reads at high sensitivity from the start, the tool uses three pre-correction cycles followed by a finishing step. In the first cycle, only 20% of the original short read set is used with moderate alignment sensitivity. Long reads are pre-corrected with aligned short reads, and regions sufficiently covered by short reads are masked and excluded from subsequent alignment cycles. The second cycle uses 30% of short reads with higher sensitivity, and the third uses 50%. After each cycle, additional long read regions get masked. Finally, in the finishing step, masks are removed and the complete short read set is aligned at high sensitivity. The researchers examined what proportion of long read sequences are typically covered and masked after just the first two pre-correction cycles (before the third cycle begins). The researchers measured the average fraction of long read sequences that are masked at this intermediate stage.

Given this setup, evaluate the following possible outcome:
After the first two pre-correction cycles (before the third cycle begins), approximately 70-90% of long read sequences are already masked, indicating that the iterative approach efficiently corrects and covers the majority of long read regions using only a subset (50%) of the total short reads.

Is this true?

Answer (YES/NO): YES